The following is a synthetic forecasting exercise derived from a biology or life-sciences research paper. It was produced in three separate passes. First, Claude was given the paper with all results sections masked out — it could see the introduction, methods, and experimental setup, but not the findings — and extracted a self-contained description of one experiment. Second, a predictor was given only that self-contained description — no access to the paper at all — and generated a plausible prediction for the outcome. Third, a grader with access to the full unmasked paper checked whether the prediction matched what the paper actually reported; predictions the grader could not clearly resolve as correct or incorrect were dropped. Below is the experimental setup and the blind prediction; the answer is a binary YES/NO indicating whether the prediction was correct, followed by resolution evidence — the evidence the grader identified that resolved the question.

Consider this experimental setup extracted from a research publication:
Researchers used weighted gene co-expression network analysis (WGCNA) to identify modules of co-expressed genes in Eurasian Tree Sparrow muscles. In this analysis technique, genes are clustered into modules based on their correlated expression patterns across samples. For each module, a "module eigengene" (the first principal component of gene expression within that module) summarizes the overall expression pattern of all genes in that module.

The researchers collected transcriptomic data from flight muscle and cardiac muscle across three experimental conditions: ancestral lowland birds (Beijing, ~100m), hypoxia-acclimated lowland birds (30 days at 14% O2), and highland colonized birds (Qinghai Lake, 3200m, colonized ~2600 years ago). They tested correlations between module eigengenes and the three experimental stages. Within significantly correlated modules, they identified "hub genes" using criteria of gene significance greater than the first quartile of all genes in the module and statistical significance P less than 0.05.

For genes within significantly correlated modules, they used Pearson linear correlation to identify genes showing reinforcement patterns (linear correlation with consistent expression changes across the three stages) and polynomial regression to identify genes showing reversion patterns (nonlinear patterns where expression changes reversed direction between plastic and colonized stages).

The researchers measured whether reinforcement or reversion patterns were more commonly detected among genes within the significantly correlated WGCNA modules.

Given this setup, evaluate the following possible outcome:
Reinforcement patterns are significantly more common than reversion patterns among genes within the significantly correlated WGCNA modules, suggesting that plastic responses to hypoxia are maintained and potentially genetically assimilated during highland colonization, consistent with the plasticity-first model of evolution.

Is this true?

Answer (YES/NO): NO